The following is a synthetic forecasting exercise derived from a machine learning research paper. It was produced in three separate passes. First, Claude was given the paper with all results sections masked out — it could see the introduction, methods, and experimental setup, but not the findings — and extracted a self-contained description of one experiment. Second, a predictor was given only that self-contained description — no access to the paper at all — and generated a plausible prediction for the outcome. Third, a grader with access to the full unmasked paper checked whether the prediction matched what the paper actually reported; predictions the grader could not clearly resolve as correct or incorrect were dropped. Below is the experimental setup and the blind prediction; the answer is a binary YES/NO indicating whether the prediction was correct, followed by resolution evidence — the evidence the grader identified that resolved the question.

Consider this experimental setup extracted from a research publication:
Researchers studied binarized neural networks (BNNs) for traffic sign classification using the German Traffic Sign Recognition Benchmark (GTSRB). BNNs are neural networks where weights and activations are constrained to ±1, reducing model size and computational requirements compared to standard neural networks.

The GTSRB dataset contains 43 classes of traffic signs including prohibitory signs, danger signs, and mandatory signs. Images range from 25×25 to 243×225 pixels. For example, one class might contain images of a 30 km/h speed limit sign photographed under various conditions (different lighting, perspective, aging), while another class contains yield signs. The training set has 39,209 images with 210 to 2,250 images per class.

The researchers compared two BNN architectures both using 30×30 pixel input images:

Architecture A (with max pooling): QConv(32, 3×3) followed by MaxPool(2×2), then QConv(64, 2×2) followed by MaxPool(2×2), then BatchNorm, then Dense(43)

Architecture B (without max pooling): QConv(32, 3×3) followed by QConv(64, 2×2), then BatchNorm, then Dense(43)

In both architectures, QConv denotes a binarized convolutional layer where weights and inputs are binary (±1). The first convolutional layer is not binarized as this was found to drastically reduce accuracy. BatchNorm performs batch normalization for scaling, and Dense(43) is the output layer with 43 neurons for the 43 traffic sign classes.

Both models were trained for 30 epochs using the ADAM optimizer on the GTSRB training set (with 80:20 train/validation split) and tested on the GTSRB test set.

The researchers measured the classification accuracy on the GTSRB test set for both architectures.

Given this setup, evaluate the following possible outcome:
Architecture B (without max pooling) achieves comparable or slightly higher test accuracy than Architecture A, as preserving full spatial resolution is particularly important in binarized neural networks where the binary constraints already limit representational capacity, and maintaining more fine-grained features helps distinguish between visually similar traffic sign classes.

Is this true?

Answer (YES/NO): NO